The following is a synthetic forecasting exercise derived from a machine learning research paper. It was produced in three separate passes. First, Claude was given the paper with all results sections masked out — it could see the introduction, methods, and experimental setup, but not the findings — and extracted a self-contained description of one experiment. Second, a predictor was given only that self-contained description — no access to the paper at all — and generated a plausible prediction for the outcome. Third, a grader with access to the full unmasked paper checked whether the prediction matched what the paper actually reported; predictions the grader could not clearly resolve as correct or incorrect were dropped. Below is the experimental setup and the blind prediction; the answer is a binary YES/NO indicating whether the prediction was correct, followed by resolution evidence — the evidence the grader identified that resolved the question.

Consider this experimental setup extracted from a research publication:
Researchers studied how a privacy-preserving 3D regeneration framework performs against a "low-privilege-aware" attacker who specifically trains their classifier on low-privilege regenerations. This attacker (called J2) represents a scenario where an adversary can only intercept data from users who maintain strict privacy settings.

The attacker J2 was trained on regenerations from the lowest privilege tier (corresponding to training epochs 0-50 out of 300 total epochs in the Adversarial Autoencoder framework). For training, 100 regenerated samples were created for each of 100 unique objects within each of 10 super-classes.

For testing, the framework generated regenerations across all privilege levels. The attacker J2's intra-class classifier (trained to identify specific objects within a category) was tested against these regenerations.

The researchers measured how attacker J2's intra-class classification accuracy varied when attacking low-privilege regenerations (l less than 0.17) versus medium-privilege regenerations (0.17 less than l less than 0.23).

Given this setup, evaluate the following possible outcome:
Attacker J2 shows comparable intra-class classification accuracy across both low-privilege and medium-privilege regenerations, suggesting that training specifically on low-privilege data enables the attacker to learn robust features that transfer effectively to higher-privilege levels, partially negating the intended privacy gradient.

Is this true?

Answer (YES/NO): NO